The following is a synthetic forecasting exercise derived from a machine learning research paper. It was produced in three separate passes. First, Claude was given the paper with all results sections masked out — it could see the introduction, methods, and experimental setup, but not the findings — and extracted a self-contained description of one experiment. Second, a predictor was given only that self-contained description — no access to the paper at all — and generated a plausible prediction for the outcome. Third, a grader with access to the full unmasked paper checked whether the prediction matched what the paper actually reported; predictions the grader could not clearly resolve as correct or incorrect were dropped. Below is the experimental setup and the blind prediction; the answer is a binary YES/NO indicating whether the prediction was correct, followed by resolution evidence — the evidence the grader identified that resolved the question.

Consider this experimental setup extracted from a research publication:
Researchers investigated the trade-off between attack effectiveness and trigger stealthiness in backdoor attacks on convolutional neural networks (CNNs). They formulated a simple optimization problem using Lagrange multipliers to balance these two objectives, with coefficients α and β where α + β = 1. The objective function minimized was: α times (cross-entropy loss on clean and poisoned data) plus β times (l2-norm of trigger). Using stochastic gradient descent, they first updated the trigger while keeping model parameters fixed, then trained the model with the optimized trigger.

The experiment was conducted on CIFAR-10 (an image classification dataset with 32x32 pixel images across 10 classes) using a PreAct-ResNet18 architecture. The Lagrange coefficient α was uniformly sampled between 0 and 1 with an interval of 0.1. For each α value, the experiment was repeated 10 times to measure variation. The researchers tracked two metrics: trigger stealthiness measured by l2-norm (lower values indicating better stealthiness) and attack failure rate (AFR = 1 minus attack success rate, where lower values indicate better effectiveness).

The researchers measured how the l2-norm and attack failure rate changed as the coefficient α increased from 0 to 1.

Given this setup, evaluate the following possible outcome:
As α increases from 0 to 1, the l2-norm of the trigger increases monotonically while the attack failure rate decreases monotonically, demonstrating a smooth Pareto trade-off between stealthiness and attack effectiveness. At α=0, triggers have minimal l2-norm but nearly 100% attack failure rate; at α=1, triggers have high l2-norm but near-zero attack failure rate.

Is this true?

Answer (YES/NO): NO